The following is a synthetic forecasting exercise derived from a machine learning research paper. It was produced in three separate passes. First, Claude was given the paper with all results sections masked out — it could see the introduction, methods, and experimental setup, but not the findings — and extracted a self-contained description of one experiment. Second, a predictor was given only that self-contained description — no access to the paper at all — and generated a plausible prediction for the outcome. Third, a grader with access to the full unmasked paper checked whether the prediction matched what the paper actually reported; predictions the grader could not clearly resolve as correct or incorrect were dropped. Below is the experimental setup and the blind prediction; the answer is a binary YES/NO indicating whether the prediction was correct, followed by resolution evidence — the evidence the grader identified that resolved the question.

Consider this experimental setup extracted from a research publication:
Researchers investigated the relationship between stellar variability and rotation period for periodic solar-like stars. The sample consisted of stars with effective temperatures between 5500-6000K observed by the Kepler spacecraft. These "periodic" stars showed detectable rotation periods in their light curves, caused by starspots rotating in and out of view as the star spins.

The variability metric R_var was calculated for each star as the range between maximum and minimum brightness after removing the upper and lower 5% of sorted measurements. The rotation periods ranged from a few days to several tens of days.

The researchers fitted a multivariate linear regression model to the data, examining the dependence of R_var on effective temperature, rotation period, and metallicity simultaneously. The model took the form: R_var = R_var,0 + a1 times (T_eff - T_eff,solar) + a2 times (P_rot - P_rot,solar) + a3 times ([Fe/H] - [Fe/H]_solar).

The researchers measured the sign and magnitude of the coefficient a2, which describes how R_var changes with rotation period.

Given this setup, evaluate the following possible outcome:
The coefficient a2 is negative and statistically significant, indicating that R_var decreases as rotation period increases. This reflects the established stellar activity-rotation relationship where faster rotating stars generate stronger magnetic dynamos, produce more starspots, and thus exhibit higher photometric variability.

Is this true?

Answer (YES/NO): YES